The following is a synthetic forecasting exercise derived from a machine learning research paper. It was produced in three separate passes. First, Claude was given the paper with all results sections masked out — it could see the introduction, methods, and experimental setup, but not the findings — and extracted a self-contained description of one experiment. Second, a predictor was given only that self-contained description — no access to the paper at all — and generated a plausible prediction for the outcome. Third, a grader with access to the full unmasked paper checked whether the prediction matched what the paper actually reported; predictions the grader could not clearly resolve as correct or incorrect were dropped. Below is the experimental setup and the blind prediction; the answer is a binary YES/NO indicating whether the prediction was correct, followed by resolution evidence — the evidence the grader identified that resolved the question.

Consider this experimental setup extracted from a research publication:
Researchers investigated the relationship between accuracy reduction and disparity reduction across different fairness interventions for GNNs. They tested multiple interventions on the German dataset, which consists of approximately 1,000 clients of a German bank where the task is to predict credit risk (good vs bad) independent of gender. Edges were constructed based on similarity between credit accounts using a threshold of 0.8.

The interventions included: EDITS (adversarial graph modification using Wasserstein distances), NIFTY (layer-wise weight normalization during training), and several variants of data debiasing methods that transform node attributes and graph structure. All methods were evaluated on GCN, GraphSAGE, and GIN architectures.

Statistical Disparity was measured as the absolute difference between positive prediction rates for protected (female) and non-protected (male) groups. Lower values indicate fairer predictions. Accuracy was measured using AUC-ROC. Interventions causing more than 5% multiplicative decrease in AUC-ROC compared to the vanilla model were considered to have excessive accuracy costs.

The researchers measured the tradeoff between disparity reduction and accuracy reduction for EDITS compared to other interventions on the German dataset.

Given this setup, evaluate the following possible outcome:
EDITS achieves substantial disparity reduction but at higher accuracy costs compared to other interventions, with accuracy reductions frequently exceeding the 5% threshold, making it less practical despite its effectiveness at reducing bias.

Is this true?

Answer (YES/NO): NO